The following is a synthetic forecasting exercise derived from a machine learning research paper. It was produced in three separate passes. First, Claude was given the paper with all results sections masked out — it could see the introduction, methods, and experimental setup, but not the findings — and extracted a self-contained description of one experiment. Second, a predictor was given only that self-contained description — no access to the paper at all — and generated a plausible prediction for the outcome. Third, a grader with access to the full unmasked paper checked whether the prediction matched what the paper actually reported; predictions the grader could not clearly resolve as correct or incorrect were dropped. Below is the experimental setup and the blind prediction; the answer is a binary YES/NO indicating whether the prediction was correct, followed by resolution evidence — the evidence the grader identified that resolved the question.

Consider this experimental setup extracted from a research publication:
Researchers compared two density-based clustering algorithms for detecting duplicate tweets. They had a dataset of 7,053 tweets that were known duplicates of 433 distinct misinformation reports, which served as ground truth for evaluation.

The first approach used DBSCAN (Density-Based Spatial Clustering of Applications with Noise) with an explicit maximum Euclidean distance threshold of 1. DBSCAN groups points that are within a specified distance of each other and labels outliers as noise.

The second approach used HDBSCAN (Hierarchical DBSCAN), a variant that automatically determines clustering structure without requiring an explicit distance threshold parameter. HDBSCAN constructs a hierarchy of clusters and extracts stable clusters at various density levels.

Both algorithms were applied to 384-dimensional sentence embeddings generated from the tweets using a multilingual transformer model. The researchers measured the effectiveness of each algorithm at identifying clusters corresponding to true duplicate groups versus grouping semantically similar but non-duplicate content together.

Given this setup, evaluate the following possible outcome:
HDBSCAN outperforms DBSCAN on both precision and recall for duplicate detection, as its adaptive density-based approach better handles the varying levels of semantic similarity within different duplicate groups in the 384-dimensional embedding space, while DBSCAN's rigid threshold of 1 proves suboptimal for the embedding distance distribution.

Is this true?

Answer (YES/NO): NO